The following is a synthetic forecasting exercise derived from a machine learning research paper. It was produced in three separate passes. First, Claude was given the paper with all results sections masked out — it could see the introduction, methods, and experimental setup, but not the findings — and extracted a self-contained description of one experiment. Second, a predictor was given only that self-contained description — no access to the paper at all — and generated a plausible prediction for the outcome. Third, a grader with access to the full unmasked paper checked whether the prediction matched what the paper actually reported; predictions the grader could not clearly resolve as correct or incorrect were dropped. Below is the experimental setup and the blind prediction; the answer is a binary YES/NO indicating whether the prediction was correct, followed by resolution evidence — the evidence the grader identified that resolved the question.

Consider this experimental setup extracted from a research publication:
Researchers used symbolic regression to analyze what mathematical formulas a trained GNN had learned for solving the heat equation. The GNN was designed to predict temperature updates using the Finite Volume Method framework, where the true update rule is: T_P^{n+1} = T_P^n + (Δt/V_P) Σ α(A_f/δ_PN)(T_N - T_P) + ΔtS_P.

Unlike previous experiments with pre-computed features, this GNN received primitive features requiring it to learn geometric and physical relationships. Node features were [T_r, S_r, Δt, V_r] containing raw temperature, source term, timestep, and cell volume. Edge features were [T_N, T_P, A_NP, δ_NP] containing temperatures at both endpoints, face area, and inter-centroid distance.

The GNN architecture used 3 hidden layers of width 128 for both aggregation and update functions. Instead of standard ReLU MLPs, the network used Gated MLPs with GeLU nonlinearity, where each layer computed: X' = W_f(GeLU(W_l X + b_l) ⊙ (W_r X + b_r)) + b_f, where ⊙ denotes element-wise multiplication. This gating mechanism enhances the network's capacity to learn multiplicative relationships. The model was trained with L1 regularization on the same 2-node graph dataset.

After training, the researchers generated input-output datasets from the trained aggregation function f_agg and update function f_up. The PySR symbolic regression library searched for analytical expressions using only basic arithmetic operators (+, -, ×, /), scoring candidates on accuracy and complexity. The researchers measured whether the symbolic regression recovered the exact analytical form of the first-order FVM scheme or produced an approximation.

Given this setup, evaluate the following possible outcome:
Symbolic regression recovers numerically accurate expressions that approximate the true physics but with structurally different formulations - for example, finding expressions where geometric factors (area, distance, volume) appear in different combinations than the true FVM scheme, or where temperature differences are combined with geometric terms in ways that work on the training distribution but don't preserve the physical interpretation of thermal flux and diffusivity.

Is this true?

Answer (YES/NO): NO